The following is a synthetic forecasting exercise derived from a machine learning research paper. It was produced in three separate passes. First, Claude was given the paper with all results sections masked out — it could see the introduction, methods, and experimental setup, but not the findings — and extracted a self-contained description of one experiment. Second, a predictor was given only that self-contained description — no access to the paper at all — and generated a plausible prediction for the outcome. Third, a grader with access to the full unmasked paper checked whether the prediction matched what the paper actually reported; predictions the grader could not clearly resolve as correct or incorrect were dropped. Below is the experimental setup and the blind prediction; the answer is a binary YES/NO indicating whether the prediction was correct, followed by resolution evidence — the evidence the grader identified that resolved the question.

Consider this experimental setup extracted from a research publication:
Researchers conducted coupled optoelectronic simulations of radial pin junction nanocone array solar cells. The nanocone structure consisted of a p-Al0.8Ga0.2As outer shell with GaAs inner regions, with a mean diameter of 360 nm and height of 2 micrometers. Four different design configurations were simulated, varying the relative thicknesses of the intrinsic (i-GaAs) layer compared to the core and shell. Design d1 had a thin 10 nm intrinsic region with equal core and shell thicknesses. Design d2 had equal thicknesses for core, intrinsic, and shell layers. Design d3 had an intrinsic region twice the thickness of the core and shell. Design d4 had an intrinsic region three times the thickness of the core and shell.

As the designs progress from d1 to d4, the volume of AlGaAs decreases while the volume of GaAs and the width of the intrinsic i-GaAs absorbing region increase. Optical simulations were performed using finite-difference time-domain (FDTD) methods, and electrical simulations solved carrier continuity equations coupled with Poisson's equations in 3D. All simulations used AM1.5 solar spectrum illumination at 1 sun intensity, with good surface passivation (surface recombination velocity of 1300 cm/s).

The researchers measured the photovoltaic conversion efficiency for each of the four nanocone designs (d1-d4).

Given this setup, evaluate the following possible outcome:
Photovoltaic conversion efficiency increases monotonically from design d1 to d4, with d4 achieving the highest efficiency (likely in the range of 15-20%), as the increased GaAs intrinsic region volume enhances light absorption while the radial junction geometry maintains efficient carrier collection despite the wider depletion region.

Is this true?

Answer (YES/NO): NO